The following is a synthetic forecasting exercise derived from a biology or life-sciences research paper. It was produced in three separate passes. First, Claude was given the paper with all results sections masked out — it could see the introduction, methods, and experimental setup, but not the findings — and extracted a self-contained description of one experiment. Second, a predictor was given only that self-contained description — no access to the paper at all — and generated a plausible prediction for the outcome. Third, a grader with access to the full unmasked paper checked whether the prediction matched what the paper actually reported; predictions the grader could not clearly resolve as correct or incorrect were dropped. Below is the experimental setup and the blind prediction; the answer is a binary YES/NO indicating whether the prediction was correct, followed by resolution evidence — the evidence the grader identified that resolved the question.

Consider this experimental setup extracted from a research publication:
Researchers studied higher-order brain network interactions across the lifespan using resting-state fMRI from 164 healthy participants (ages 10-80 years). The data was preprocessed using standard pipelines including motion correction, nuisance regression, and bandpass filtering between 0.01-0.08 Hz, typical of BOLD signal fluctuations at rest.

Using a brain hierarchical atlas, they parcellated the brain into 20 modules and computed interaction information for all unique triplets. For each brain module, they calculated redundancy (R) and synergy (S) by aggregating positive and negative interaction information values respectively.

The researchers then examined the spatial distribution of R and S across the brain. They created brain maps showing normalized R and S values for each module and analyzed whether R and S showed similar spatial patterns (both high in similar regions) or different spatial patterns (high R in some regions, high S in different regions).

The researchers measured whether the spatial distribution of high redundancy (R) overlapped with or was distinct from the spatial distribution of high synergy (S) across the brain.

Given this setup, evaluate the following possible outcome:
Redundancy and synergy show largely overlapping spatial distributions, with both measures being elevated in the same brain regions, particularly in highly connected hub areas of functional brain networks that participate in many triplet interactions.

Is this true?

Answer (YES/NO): NO